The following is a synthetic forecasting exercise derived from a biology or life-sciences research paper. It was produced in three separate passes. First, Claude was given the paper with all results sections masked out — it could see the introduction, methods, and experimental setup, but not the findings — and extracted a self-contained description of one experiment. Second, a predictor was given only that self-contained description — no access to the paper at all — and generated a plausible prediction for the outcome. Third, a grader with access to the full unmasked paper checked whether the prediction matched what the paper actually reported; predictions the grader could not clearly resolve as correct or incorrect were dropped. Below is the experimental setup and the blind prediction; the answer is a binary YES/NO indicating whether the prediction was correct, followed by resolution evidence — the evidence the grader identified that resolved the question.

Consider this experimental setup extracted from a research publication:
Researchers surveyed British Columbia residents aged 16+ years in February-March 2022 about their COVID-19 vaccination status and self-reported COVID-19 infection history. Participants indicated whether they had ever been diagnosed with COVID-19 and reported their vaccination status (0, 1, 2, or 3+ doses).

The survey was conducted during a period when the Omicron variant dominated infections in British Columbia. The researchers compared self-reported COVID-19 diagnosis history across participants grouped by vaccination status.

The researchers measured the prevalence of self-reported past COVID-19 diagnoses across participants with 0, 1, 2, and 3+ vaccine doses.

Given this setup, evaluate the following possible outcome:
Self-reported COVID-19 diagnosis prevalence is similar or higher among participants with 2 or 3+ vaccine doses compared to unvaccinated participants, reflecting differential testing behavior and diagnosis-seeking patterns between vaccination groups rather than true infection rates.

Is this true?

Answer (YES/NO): NO